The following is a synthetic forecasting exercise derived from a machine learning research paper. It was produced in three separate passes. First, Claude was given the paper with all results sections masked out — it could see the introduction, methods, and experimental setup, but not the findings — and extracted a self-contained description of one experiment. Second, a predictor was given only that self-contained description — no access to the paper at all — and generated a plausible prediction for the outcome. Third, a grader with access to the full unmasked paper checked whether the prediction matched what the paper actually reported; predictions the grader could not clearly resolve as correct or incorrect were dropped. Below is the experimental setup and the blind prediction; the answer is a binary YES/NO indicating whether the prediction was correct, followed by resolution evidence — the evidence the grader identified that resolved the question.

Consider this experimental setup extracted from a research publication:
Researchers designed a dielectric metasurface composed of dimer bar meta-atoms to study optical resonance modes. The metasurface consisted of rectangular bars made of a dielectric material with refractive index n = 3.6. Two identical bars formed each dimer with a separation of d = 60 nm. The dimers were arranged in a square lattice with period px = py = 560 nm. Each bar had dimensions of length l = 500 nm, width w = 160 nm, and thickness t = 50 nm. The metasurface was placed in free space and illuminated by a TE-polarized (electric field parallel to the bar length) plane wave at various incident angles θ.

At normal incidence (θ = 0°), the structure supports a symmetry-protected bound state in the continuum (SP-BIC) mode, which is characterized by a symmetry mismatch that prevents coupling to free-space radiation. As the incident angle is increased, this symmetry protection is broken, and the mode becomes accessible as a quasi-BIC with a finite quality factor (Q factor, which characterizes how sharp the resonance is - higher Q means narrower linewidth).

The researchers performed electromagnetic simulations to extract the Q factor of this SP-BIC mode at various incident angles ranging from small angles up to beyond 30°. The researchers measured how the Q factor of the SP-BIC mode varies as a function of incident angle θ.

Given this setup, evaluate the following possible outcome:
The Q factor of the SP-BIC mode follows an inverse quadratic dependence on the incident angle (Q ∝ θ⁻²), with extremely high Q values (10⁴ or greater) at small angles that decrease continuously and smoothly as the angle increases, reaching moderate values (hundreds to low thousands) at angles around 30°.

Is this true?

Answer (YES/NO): NO